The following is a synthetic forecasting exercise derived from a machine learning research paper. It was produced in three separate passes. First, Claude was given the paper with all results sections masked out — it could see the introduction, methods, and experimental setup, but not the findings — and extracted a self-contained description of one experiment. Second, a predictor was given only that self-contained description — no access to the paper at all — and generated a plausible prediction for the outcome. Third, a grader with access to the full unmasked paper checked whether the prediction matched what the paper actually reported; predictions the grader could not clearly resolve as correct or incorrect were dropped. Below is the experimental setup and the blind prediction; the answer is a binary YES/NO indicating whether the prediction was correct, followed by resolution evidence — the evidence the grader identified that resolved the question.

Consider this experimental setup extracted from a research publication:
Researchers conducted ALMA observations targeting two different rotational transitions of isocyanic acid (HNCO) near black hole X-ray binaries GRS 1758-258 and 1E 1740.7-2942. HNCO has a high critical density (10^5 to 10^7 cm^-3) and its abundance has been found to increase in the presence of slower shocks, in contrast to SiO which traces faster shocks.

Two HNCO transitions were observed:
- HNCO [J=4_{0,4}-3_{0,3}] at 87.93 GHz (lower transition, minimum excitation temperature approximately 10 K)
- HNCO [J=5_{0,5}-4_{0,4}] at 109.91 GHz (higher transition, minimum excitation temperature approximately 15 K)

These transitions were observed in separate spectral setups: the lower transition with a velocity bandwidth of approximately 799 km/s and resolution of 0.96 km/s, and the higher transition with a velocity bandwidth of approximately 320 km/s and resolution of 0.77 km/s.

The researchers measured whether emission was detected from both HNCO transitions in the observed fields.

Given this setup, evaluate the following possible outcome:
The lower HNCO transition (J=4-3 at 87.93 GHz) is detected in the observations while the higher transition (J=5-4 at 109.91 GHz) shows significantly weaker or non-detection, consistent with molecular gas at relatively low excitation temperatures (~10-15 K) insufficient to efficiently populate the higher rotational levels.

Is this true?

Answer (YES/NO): NO